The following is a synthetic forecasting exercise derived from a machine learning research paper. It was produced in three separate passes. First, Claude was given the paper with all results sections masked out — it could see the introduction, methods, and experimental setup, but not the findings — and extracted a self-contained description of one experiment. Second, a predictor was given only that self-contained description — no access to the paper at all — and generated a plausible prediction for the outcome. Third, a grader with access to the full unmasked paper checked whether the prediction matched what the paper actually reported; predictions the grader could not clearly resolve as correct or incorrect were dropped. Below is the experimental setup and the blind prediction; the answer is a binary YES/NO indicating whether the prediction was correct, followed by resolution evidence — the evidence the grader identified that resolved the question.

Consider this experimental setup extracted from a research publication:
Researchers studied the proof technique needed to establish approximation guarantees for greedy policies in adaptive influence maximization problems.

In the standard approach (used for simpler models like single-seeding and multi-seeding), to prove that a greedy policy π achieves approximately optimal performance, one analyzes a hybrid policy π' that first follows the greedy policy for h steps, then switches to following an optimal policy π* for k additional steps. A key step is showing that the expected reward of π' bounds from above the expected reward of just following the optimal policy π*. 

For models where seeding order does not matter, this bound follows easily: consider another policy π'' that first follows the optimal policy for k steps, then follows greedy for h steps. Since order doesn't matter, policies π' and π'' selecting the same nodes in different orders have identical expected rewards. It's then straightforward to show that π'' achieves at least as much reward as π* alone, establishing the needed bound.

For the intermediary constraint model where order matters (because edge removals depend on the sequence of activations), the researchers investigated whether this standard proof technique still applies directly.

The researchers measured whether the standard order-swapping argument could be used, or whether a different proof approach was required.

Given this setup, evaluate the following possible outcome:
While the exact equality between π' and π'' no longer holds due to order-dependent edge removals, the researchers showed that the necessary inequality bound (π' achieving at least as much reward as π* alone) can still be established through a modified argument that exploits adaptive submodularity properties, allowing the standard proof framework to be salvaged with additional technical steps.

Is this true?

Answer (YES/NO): NO